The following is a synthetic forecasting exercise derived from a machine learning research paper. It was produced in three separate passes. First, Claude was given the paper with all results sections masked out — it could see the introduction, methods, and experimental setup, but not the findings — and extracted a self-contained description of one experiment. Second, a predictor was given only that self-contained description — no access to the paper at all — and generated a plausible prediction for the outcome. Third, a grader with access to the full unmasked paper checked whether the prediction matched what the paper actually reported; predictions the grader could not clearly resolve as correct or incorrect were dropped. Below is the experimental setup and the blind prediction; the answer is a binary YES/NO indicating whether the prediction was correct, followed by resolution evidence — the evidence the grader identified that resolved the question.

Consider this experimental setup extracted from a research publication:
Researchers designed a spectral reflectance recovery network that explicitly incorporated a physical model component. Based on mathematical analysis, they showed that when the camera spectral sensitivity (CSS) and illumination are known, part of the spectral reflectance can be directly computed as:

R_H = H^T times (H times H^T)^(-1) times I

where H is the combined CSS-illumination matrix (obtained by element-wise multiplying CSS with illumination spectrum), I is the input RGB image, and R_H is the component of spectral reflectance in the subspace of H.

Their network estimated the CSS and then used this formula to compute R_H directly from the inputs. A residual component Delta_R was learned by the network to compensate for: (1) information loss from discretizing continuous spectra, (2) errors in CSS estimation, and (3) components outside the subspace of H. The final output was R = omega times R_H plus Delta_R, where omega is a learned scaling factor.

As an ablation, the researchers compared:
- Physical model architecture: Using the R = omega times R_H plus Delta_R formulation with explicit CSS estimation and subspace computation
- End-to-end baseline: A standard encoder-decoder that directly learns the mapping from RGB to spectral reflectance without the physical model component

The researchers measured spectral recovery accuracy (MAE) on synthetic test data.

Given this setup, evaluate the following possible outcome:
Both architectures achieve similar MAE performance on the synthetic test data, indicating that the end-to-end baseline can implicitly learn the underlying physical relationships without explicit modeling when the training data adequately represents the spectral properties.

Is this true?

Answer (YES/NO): NO